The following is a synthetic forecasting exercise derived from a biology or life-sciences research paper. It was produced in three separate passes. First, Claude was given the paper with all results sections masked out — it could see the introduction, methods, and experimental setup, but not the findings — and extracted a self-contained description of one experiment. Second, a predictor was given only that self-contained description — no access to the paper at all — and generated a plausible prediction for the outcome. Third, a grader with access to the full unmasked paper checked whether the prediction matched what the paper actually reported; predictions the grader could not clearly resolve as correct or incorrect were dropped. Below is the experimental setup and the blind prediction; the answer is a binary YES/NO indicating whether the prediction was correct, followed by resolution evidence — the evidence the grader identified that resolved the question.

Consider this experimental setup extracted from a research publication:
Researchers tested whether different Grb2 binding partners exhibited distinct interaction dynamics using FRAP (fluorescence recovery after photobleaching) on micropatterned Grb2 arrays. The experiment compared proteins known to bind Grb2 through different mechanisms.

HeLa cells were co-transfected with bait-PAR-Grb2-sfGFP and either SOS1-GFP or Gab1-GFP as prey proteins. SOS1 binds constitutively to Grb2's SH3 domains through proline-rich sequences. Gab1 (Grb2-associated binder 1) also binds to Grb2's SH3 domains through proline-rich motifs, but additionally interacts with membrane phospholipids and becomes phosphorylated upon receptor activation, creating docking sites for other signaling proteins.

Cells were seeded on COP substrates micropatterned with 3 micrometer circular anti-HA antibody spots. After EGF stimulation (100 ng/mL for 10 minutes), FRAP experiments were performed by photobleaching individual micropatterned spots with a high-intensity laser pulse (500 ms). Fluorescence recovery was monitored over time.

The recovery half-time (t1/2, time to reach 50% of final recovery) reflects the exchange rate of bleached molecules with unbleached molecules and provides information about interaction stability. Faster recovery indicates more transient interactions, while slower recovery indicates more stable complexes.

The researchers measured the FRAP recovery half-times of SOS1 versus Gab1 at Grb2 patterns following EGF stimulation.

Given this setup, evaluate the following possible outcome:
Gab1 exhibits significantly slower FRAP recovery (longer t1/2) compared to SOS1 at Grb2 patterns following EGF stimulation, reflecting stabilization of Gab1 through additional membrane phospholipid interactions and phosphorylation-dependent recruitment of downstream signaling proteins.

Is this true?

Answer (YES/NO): YES